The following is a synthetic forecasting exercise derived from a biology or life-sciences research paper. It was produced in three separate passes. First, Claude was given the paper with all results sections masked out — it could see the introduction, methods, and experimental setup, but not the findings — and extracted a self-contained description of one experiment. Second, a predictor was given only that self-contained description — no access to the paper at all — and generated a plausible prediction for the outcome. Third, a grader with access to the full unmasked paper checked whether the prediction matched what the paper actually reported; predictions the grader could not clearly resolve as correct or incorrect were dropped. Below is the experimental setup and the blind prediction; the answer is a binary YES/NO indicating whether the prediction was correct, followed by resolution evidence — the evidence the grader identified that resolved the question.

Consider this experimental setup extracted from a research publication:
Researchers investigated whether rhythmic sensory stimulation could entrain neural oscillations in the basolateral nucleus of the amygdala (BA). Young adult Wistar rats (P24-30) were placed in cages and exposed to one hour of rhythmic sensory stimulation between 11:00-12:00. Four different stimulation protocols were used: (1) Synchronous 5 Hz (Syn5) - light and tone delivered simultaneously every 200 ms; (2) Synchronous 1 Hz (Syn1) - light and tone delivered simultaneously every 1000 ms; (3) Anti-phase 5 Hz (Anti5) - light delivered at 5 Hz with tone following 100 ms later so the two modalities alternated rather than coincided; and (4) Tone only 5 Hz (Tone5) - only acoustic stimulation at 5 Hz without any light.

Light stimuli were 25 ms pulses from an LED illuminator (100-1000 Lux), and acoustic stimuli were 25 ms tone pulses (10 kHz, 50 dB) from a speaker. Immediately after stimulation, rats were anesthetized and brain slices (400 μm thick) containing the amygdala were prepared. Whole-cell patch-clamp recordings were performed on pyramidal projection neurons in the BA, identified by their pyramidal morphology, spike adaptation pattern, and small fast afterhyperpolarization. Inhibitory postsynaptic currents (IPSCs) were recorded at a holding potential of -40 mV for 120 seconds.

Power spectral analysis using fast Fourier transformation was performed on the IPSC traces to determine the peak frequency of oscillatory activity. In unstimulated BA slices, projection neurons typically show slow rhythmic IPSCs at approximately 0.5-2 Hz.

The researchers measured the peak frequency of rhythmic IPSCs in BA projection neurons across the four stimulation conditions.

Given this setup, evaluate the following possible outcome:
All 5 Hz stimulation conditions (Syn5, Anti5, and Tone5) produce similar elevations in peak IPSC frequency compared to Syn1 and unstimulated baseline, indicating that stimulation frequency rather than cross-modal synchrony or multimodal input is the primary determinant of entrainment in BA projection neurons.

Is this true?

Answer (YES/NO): NO